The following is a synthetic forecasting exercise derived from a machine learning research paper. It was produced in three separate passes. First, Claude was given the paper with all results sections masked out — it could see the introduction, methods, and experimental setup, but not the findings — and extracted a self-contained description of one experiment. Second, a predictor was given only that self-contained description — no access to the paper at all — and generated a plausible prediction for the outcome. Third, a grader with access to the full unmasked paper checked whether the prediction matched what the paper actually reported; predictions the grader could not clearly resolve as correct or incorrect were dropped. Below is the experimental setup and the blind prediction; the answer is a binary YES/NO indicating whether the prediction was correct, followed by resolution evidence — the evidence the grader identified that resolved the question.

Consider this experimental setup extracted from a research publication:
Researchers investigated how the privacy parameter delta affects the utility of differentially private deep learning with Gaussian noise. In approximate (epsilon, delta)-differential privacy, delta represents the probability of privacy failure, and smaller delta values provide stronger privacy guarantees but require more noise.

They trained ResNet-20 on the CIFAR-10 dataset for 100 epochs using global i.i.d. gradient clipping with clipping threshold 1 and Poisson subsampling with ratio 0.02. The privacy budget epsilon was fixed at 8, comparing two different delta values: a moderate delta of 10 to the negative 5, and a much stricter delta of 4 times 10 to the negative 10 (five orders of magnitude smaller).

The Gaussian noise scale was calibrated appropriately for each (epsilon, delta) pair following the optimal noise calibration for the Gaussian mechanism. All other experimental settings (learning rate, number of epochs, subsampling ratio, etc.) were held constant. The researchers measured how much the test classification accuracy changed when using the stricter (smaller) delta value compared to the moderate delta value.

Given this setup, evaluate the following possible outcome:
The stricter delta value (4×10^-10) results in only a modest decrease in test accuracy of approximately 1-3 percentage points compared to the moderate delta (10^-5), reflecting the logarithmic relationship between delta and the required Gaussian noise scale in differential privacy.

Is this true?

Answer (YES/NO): NO